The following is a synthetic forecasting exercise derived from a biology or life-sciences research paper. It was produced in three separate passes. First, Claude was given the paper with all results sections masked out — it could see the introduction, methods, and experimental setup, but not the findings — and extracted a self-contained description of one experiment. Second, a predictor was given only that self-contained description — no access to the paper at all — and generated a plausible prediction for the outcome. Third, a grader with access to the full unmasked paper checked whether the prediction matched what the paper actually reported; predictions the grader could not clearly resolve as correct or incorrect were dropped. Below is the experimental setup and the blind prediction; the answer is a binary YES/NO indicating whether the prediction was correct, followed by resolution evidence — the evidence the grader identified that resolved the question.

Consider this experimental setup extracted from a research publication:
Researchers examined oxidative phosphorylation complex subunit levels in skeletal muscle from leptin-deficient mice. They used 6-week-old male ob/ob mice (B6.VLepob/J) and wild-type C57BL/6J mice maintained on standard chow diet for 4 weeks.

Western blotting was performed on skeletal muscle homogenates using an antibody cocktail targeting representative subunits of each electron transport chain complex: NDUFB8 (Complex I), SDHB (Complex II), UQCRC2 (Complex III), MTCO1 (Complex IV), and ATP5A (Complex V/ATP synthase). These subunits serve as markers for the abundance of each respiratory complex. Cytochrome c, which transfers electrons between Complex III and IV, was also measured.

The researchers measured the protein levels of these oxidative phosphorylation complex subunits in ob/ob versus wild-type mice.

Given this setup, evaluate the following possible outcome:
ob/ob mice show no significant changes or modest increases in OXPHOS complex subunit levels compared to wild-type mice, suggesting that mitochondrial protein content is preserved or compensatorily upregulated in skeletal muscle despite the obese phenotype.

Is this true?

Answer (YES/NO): NO